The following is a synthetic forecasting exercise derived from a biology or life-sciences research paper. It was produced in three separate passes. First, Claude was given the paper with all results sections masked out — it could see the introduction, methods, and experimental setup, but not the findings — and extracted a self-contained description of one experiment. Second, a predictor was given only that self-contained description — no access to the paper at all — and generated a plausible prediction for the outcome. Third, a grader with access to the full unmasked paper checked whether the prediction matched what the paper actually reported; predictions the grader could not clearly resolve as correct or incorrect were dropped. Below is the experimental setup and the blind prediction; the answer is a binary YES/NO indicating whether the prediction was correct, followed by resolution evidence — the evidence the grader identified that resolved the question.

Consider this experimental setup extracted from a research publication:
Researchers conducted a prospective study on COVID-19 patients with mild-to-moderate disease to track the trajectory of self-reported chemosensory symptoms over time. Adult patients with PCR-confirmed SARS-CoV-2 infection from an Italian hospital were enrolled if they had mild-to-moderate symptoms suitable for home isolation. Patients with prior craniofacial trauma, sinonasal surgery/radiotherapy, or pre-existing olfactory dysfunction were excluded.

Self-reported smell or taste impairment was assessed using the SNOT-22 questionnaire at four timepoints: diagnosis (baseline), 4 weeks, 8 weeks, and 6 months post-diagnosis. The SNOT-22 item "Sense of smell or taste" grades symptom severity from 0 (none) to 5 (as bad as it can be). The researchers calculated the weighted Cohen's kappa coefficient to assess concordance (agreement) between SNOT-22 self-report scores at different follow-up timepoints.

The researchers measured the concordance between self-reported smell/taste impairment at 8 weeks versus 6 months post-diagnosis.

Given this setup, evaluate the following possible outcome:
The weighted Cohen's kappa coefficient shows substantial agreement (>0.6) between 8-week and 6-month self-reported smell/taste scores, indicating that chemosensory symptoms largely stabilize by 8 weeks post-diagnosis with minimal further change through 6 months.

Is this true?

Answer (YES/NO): NO